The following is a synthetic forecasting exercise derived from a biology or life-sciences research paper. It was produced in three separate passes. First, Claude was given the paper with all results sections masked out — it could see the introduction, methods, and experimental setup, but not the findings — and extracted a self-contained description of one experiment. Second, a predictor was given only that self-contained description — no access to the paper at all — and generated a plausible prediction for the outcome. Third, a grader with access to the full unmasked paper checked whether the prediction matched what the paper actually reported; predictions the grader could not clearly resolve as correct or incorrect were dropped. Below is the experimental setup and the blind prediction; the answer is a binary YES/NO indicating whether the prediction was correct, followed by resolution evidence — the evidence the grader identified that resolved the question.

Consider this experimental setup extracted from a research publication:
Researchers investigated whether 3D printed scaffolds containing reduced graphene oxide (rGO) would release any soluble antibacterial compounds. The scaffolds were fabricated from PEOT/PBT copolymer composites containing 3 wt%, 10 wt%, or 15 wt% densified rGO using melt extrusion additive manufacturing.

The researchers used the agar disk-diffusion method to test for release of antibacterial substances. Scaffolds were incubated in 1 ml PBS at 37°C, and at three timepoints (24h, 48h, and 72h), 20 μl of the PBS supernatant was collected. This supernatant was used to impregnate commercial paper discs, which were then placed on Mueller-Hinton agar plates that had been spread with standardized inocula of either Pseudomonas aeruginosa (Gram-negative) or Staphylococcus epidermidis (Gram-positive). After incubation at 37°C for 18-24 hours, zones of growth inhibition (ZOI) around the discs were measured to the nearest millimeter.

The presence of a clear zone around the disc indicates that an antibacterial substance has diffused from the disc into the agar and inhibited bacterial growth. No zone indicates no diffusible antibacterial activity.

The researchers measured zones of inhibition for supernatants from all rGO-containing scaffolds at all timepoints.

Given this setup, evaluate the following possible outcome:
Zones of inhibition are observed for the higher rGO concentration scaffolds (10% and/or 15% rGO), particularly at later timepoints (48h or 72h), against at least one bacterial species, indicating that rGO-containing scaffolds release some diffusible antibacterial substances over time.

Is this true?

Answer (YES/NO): NO